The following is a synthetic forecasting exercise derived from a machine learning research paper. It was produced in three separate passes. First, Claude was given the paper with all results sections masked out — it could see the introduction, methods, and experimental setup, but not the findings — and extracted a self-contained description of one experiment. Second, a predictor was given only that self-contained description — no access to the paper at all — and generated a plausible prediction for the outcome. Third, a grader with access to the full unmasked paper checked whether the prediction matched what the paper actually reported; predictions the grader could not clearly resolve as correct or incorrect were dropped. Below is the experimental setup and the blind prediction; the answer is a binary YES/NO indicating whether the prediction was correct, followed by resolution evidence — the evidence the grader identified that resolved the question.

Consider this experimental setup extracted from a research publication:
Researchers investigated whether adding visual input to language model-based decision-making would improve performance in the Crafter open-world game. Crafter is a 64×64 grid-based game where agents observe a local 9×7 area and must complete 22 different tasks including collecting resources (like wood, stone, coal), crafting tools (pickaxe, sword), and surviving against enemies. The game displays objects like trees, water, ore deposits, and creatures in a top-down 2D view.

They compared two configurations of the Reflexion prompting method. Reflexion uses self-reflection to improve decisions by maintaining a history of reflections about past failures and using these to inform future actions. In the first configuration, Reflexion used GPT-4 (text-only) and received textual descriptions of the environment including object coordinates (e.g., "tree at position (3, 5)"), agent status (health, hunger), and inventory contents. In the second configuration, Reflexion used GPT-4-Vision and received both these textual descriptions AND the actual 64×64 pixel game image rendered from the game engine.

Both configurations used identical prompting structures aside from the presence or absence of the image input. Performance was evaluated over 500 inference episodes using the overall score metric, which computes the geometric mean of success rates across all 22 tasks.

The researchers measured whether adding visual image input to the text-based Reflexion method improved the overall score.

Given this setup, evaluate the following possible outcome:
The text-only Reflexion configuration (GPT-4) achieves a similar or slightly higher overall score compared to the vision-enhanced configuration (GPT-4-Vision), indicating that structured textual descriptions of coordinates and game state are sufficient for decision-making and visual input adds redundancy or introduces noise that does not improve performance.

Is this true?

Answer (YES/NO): NO